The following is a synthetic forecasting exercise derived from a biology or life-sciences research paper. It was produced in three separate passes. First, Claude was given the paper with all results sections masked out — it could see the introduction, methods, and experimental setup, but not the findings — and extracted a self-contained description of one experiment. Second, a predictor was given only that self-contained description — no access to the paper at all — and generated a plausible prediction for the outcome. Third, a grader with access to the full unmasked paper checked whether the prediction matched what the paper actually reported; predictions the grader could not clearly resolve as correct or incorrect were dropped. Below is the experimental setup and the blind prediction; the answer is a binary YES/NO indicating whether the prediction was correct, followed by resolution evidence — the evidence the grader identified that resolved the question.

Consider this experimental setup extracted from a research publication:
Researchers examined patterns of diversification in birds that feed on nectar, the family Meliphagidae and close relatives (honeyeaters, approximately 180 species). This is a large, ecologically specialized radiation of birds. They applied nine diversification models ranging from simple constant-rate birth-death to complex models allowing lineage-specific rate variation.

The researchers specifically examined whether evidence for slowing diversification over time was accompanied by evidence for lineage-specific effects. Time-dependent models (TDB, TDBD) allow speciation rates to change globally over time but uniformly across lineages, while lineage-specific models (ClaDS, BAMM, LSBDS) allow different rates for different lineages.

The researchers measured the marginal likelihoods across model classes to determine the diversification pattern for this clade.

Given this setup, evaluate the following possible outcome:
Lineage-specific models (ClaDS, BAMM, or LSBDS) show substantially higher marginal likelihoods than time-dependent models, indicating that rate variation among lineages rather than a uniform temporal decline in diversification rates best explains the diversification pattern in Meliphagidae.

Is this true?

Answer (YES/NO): NO